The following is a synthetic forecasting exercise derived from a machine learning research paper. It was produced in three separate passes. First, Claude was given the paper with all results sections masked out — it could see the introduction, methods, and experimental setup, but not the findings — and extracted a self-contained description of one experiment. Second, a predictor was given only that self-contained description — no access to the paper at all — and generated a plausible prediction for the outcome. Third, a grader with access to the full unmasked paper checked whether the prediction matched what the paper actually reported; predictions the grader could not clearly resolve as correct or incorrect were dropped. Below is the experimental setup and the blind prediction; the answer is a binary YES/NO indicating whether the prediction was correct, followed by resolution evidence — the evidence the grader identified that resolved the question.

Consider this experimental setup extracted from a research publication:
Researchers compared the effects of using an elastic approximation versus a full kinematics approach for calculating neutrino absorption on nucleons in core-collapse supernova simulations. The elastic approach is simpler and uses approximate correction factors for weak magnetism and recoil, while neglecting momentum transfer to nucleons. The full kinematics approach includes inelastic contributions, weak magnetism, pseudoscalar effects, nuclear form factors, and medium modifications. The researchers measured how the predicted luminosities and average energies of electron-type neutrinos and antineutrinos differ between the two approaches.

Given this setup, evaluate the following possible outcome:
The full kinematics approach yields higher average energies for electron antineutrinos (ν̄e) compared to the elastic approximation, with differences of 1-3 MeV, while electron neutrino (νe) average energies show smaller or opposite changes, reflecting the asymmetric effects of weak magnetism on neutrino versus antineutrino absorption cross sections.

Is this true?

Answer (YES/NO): NO